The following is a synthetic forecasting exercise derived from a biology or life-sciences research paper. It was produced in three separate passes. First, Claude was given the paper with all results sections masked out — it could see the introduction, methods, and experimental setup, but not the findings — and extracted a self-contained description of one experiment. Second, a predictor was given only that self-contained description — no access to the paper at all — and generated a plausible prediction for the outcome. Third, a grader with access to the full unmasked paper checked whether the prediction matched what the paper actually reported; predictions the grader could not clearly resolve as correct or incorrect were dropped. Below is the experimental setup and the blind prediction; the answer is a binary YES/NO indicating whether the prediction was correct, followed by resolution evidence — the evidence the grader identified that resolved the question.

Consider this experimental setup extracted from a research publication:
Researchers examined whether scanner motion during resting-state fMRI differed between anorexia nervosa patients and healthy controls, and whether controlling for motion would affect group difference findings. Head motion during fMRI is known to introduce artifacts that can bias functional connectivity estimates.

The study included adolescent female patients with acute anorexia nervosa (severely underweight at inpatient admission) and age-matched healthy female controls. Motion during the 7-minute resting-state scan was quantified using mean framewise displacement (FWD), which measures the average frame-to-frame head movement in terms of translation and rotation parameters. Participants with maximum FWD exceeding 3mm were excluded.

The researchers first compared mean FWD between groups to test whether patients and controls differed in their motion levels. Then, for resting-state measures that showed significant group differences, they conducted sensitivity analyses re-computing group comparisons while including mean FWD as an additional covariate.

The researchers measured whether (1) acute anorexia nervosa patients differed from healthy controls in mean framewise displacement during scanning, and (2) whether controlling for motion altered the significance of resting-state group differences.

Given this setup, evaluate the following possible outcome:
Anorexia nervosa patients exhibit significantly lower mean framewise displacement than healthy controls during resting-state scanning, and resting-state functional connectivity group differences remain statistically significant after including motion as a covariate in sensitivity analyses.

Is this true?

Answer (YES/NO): NO